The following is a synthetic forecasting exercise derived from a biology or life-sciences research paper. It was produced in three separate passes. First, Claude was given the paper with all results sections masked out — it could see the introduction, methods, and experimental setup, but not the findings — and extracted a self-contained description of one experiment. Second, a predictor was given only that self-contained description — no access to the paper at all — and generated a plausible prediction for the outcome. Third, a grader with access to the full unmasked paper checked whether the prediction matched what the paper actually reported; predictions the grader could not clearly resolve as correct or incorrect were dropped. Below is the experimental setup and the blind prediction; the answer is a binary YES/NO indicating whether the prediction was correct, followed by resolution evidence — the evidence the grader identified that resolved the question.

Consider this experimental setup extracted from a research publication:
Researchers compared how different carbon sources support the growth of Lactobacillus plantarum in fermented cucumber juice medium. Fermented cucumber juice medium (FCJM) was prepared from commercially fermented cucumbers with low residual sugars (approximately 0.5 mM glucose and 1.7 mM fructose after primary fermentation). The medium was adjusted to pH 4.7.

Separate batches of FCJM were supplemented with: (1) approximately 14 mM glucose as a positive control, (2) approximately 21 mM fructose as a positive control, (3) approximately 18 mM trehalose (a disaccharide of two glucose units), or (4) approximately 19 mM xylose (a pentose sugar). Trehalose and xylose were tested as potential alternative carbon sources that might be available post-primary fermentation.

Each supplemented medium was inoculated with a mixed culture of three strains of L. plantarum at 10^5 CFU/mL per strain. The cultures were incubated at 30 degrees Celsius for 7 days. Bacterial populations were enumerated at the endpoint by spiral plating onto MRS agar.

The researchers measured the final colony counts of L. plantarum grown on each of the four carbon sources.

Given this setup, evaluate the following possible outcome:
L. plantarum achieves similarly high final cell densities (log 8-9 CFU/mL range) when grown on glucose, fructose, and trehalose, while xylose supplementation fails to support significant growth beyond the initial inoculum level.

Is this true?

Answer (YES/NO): YES